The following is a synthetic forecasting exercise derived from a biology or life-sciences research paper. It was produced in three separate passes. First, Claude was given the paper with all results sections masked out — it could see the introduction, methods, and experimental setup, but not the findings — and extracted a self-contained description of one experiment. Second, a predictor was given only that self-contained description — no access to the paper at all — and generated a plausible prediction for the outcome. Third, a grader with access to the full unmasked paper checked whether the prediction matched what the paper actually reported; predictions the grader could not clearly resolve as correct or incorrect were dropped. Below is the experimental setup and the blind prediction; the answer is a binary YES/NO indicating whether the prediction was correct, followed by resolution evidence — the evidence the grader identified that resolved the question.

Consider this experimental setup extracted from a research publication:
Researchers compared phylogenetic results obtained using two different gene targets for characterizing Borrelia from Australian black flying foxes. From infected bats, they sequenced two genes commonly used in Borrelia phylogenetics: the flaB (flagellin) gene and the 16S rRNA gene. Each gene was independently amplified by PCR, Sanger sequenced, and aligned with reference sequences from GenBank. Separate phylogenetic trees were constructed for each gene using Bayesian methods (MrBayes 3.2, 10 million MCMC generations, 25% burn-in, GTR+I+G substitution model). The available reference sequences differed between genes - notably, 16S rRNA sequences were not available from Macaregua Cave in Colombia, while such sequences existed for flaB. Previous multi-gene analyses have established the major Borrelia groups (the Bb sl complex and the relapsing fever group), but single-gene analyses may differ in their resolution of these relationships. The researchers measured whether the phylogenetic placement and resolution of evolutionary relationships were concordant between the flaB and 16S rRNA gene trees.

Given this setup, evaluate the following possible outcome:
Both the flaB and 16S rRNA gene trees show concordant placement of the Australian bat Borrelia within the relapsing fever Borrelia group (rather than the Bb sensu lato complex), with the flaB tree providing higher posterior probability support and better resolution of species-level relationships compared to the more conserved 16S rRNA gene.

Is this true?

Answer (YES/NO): NO